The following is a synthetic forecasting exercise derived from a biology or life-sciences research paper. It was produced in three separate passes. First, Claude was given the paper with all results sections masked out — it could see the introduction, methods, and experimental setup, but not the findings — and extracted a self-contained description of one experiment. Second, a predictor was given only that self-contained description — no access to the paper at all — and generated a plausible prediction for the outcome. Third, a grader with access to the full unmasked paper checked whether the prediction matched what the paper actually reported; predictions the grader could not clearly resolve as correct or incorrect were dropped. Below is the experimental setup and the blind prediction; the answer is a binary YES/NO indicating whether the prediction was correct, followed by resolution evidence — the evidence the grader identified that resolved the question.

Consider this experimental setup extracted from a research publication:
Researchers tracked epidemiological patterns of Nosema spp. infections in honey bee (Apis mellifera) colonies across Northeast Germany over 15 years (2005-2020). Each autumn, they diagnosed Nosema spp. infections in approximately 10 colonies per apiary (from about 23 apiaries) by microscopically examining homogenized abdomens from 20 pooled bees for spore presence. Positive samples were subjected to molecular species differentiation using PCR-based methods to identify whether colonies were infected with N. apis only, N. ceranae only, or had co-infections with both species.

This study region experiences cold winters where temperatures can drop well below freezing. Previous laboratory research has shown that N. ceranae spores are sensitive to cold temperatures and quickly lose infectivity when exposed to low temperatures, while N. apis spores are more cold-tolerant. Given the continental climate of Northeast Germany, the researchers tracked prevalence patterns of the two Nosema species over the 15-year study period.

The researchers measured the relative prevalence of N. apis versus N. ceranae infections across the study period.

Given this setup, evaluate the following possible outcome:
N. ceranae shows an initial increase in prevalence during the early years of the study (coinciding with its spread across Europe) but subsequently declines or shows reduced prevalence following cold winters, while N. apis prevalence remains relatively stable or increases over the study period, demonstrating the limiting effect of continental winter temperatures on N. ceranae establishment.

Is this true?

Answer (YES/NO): NO